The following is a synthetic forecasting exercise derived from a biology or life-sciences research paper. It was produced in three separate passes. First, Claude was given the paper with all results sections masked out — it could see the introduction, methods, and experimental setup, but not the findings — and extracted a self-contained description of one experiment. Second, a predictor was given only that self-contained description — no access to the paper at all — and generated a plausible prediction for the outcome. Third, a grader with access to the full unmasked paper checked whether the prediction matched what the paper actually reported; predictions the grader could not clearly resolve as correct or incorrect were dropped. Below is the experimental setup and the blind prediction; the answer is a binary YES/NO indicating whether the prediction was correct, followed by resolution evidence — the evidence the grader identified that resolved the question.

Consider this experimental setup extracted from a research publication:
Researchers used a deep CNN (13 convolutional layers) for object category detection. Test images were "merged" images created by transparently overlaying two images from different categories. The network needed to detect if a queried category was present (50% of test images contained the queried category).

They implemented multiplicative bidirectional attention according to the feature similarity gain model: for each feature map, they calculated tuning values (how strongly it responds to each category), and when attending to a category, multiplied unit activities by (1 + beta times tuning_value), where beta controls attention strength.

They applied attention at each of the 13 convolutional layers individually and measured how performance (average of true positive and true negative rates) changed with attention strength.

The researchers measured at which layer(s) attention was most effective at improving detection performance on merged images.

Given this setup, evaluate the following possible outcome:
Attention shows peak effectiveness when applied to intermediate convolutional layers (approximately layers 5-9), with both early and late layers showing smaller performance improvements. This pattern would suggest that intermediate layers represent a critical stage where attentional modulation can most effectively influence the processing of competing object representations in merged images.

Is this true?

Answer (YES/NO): NO